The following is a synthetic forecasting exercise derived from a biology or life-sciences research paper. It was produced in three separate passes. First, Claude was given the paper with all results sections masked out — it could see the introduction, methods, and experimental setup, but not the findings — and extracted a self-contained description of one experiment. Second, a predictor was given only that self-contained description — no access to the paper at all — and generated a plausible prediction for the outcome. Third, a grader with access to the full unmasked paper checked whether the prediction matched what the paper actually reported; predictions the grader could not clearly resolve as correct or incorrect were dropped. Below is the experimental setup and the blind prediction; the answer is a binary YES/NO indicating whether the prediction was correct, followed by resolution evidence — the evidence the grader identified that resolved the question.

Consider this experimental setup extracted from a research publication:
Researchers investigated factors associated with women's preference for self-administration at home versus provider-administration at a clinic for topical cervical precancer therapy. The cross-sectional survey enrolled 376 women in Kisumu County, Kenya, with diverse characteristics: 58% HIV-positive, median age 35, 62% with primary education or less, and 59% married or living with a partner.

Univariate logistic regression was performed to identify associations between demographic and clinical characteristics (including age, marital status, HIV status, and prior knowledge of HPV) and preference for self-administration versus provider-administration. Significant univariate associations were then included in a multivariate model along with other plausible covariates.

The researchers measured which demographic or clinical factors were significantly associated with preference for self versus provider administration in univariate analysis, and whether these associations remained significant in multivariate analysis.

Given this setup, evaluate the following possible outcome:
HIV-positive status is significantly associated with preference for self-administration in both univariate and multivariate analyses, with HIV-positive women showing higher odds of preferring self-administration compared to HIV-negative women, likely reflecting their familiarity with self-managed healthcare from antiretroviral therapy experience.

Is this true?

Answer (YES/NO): NO